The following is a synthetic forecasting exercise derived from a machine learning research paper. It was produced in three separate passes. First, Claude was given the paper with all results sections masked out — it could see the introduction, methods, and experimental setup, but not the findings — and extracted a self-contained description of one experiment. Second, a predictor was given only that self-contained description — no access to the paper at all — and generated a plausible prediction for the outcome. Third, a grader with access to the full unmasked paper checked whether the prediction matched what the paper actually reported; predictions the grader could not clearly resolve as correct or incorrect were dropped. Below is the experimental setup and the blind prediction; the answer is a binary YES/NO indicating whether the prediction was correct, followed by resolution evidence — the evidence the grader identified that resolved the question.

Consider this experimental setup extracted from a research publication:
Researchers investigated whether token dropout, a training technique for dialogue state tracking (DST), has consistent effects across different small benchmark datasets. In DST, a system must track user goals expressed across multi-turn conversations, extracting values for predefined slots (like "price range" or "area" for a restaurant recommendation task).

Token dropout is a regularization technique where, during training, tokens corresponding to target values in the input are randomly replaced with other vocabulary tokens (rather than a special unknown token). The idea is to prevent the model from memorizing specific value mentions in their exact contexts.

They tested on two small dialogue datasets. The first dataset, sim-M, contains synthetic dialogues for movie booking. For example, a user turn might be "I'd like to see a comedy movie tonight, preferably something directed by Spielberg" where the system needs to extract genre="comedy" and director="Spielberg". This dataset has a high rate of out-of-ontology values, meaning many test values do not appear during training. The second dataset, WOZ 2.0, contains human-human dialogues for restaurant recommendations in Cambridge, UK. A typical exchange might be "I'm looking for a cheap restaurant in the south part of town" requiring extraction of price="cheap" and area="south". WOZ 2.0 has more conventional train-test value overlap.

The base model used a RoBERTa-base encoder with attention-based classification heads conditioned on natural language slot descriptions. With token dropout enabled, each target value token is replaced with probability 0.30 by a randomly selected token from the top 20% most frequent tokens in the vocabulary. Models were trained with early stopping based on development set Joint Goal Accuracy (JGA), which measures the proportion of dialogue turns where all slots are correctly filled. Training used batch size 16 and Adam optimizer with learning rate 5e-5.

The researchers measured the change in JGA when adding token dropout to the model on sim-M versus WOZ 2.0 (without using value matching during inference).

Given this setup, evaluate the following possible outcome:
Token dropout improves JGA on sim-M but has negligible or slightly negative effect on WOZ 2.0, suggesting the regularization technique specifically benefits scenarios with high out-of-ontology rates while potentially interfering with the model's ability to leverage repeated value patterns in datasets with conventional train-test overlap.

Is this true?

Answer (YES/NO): YES